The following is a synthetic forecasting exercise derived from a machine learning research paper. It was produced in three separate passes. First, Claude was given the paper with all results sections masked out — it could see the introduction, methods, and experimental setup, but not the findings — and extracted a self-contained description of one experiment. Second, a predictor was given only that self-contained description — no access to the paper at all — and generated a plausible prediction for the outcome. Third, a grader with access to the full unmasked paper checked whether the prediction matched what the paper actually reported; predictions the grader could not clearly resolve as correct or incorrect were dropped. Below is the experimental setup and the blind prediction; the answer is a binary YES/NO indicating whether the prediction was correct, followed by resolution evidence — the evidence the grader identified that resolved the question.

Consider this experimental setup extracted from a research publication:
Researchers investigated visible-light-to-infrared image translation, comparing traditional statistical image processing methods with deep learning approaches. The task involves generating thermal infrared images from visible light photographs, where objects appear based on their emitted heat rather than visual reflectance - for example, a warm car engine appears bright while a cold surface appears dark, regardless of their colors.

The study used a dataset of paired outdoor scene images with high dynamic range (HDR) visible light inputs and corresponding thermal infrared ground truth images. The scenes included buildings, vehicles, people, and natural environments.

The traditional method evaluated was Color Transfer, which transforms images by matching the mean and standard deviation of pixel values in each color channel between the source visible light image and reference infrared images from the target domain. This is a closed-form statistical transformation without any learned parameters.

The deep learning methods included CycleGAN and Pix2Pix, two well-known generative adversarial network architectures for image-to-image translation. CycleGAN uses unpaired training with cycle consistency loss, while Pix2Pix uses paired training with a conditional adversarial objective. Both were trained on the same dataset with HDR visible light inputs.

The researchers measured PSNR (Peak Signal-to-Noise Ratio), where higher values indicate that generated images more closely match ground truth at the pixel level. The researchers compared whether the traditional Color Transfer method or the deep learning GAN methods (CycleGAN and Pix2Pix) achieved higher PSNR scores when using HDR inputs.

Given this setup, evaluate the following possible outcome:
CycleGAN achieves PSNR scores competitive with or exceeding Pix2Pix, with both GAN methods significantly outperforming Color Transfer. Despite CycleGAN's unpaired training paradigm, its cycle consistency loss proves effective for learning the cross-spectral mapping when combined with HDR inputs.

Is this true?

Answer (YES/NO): NO